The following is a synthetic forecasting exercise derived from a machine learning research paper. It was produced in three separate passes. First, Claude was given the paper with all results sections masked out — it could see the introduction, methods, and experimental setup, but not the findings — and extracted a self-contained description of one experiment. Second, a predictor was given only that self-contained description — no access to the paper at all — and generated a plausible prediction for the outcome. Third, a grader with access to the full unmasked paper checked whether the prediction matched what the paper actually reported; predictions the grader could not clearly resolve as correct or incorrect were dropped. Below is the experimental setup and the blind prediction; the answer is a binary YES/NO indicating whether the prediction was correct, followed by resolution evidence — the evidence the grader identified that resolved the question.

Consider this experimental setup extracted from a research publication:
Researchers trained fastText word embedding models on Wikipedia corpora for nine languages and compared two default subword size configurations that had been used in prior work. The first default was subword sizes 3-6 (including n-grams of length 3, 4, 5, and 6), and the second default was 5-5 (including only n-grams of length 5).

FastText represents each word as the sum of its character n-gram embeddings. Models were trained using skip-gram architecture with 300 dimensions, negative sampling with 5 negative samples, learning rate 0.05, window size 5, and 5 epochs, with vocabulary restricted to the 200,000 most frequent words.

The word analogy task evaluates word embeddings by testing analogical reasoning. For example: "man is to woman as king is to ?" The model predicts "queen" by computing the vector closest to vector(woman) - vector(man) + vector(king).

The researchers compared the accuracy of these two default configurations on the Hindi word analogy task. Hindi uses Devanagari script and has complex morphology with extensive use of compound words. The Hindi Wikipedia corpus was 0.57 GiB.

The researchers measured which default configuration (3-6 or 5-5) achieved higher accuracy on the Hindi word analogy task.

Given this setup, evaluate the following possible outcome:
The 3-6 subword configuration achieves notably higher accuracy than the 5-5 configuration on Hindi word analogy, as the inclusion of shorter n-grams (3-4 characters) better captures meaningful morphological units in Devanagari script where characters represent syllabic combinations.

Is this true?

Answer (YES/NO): NO